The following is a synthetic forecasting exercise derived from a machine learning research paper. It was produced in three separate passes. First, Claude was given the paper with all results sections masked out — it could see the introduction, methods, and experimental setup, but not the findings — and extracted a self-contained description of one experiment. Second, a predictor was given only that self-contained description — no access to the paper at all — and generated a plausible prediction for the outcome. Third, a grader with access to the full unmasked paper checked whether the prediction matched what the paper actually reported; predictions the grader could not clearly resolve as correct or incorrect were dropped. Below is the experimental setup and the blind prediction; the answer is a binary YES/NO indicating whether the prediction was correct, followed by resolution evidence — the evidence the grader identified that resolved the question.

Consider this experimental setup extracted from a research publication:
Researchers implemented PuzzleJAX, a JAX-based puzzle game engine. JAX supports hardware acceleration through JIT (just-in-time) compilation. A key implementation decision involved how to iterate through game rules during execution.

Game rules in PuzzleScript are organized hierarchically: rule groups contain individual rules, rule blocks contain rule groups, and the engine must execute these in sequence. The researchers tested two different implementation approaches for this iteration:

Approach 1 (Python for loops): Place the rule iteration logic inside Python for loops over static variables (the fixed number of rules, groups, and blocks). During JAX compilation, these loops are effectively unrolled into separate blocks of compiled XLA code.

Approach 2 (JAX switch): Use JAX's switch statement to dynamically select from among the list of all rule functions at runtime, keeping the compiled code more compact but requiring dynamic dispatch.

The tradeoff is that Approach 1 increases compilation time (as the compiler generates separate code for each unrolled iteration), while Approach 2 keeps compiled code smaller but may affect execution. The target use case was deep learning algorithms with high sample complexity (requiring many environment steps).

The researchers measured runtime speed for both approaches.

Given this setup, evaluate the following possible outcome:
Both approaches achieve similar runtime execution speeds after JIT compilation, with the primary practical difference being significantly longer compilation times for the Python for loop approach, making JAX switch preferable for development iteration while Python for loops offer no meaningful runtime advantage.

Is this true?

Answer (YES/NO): NO